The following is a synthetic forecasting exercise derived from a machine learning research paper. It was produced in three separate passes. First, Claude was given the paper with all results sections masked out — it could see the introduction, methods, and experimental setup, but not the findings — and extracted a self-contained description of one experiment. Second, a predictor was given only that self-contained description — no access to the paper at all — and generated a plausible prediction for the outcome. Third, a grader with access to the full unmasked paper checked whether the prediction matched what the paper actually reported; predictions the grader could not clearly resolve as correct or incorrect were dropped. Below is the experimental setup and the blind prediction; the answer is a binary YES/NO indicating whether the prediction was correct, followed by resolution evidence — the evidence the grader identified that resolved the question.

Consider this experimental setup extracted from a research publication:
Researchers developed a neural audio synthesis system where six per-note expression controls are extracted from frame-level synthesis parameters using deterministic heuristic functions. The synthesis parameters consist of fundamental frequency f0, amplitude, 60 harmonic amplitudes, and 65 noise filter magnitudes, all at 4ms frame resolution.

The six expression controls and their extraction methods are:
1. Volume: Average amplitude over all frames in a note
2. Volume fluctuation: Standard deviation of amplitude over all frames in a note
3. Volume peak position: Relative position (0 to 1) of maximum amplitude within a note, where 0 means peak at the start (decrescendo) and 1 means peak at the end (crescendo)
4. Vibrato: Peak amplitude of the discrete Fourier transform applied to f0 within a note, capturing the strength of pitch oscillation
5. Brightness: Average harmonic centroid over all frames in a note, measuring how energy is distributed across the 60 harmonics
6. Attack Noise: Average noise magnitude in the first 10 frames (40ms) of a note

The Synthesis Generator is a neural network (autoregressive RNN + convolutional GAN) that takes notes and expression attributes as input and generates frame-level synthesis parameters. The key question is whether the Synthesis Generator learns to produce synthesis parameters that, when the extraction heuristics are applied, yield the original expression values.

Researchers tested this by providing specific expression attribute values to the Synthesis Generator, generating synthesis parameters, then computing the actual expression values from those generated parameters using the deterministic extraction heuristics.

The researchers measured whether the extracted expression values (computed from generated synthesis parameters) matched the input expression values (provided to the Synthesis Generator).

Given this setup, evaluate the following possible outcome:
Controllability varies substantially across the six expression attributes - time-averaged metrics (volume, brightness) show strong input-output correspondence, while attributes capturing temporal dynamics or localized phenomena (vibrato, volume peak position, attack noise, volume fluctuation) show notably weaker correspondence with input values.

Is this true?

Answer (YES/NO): NO